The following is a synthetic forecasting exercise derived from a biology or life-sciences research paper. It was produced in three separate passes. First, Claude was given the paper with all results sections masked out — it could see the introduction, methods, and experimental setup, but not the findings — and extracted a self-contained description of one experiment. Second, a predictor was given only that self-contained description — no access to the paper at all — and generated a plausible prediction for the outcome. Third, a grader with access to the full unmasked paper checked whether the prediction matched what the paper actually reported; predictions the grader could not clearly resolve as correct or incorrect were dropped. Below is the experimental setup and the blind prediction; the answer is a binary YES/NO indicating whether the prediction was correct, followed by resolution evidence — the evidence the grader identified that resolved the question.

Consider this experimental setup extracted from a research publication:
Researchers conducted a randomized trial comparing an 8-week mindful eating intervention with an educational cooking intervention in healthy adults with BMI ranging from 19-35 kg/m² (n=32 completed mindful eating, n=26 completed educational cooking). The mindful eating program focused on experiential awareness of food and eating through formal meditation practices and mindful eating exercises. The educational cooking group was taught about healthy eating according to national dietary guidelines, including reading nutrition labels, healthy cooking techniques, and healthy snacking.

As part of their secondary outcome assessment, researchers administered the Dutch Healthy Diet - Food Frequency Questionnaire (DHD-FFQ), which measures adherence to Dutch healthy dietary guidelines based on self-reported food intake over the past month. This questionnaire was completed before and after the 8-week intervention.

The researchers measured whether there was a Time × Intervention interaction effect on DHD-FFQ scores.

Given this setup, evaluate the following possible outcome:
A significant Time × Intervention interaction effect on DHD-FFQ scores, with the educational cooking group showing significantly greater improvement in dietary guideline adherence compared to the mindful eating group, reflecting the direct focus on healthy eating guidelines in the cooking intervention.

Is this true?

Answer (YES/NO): YES